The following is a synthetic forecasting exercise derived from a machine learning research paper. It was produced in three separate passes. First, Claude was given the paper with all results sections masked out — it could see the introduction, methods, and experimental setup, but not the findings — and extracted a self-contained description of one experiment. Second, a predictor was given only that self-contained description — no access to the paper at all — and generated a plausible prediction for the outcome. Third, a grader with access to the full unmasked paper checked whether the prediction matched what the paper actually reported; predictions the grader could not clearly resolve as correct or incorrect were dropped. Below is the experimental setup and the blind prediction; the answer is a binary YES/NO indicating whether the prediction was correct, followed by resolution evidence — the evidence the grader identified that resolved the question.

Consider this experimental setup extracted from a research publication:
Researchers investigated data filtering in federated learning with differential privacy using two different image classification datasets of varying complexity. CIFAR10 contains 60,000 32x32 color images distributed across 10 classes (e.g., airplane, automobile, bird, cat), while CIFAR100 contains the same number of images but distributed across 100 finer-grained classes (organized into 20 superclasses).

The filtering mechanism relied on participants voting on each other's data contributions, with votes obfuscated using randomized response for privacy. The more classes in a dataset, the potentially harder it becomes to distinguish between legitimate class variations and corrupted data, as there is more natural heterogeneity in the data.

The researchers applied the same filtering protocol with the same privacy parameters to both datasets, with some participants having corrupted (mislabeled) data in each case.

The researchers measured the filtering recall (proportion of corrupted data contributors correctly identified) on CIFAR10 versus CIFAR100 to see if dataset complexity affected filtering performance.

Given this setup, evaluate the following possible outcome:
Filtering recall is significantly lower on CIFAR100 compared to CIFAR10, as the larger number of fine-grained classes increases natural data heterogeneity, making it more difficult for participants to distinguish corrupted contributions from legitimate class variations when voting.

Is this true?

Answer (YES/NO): NO